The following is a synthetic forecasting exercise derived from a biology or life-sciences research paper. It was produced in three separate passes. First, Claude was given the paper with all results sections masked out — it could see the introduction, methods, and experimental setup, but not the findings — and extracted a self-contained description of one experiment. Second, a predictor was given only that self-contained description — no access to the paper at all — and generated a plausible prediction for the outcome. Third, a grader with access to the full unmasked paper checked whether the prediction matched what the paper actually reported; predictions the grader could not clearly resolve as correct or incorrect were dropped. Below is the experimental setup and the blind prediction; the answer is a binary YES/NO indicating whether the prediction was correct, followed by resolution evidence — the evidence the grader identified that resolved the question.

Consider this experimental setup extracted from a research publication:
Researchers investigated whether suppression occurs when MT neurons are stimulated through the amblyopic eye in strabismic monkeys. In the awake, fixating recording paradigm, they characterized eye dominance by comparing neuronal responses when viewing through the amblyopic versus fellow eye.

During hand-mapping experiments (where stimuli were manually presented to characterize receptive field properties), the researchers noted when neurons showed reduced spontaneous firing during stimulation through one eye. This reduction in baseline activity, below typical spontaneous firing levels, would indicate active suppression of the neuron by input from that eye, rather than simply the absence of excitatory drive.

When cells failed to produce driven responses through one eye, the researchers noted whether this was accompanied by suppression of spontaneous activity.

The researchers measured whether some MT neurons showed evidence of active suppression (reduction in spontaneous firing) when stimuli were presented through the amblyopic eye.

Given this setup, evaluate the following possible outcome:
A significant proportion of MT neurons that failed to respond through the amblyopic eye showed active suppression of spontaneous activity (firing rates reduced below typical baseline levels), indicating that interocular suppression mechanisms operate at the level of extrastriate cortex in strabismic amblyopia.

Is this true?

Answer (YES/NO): NO